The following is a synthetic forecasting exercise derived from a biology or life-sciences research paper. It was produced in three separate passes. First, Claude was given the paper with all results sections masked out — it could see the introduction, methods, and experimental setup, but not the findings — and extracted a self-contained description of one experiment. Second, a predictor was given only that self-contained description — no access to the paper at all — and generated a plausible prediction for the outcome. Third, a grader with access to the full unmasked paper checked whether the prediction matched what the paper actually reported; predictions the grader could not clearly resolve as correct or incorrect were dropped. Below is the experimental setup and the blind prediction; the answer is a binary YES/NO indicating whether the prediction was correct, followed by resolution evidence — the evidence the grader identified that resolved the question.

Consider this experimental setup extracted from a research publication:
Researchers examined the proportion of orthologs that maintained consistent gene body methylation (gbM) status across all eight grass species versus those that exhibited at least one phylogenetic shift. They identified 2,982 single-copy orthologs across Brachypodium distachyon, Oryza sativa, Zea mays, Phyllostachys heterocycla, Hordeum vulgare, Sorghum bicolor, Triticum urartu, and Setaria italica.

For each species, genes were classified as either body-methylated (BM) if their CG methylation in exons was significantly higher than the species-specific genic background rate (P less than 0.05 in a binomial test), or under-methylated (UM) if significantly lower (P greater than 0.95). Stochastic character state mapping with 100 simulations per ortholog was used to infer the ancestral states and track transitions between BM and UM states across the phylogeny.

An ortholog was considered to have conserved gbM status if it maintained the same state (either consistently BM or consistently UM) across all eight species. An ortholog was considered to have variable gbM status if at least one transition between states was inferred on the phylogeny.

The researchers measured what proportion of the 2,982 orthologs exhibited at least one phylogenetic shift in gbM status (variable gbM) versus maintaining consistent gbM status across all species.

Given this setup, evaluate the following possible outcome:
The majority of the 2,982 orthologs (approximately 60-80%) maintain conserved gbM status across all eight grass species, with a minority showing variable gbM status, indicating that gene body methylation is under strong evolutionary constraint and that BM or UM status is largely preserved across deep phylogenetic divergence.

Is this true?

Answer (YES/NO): NO